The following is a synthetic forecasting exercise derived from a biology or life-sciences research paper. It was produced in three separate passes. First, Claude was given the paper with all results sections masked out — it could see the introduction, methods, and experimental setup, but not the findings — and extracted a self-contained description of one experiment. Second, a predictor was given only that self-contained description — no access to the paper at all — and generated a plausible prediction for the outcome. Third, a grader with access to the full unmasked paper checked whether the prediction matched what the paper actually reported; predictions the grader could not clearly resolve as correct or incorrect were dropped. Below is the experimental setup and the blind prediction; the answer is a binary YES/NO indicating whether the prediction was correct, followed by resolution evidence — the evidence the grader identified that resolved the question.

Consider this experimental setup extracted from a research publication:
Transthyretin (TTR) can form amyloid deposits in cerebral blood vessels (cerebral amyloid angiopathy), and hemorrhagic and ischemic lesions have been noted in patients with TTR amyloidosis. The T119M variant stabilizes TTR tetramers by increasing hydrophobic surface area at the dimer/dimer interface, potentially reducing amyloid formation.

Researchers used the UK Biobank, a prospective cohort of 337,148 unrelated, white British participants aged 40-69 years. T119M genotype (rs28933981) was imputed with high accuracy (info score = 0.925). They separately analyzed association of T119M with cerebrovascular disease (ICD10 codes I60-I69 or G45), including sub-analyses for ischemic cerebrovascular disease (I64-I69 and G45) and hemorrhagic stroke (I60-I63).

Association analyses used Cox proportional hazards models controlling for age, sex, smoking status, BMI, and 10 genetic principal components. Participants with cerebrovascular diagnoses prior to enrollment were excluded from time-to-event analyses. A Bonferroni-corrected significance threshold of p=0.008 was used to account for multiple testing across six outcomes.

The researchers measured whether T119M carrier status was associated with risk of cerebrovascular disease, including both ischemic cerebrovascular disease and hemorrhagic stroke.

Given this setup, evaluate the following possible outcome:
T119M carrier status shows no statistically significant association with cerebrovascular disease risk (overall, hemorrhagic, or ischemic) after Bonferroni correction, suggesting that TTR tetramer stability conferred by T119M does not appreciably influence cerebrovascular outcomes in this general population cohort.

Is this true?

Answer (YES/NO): YES